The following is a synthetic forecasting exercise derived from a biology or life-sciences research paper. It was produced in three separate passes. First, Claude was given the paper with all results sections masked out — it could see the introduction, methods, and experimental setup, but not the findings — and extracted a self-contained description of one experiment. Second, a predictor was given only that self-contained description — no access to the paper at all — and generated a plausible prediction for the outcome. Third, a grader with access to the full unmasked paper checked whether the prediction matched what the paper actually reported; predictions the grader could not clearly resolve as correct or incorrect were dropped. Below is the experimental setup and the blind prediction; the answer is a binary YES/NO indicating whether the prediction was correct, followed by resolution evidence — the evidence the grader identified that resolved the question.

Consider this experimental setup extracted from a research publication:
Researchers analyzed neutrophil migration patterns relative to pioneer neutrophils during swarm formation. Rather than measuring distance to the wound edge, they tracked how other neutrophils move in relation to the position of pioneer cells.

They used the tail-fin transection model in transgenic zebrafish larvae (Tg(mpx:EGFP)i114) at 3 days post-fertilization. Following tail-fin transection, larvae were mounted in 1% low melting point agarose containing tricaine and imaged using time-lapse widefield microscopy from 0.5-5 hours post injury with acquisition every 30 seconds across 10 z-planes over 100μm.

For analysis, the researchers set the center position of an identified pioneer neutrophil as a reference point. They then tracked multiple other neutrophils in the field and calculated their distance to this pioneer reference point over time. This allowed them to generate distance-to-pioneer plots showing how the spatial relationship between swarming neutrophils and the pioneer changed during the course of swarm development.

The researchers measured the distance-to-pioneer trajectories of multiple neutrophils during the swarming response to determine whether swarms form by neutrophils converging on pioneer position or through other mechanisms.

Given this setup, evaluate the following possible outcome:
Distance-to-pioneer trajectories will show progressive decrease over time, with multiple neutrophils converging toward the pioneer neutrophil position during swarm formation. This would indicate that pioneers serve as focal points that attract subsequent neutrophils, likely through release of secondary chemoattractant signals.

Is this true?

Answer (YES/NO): YES